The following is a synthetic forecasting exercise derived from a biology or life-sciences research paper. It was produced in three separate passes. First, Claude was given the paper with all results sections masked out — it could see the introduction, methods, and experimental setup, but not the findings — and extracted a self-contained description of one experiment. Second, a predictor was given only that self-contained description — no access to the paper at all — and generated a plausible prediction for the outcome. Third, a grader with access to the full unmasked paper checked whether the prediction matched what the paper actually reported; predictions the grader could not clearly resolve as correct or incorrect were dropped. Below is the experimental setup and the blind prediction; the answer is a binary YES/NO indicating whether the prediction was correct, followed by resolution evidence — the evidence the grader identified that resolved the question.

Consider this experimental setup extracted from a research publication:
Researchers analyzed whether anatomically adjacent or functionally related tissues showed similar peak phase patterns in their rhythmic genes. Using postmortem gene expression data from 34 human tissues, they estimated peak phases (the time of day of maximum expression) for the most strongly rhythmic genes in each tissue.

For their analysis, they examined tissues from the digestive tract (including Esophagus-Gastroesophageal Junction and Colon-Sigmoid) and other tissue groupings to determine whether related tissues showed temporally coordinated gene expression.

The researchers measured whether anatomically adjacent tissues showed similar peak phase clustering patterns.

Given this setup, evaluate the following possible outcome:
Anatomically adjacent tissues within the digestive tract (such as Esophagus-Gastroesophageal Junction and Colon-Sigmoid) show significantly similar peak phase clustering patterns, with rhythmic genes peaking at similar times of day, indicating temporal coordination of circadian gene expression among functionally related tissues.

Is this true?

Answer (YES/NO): NO